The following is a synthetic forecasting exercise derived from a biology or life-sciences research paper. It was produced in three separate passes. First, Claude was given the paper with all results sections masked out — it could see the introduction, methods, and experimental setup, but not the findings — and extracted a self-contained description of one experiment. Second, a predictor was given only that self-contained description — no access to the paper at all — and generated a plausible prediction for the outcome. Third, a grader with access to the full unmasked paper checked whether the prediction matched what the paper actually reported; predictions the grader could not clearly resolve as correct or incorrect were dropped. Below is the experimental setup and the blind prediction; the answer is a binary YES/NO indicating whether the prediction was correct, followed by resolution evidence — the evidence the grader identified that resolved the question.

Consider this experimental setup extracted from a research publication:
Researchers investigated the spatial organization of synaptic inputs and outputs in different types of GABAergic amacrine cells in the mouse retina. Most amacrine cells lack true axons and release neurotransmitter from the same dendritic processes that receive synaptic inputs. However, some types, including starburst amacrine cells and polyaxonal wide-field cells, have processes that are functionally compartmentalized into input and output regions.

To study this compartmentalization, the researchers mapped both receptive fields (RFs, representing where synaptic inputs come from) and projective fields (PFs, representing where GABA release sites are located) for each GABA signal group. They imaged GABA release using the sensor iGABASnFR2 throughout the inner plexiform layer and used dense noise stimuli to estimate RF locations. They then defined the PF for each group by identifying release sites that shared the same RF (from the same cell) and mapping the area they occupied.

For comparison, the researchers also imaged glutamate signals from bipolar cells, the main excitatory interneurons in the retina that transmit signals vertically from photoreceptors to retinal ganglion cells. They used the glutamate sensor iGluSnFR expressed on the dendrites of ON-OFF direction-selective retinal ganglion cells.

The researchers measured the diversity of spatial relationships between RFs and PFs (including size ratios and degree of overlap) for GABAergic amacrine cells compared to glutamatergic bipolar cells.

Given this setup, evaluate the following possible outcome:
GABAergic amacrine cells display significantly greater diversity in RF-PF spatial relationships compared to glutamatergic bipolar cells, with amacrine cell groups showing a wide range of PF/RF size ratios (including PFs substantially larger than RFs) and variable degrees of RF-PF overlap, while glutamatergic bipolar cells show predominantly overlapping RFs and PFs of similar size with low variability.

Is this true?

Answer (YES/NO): YES